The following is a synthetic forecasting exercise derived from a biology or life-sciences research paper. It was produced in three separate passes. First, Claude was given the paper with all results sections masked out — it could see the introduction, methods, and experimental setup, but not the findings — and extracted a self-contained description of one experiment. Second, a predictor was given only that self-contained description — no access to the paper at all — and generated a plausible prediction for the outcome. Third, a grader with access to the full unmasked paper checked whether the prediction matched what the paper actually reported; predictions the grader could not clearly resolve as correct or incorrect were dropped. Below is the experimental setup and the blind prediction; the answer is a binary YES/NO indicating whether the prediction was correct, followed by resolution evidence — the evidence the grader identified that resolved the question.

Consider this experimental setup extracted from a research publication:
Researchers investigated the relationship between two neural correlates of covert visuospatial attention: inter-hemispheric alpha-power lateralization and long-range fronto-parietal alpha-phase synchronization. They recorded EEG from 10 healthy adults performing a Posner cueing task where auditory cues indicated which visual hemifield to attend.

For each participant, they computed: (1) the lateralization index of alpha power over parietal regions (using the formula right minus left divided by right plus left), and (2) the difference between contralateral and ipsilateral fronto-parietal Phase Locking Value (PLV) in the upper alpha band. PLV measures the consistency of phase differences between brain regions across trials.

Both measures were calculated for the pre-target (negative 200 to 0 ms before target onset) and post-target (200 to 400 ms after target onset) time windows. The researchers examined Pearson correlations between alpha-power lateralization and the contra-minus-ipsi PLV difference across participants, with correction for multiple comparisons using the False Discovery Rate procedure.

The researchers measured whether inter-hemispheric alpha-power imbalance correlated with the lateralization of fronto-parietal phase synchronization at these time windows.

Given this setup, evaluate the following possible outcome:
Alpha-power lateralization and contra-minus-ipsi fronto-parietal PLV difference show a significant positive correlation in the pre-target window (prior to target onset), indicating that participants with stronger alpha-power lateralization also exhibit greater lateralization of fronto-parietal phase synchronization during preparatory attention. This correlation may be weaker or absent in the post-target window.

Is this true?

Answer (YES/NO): NO